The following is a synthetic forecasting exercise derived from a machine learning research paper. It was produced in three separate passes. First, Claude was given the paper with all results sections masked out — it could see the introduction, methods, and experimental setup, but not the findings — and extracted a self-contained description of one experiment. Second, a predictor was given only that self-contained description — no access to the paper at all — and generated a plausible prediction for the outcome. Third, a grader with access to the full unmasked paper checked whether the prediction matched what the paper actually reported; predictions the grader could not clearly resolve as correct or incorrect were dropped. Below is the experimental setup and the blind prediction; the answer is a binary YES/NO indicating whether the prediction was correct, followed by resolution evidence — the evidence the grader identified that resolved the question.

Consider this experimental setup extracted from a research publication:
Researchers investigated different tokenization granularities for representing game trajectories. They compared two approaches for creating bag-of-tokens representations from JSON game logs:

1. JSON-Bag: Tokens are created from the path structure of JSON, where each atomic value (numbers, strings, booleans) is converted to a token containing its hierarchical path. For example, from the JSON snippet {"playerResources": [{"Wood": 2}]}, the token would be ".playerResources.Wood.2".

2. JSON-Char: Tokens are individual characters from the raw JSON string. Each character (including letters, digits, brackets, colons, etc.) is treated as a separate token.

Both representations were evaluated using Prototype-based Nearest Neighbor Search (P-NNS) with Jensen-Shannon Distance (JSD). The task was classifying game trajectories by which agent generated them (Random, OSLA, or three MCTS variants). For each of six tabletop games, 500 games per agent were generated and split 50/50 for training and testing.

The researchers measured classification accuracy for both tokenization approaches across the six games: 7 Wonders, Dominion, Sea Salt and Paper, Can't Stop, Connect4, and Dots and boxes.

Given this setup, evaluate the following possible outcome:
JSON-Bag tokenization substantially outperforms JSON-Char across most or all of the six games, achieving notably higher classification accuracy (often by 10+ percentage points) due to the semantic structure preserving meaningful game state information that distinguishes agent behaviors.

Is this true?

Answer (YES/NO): NO